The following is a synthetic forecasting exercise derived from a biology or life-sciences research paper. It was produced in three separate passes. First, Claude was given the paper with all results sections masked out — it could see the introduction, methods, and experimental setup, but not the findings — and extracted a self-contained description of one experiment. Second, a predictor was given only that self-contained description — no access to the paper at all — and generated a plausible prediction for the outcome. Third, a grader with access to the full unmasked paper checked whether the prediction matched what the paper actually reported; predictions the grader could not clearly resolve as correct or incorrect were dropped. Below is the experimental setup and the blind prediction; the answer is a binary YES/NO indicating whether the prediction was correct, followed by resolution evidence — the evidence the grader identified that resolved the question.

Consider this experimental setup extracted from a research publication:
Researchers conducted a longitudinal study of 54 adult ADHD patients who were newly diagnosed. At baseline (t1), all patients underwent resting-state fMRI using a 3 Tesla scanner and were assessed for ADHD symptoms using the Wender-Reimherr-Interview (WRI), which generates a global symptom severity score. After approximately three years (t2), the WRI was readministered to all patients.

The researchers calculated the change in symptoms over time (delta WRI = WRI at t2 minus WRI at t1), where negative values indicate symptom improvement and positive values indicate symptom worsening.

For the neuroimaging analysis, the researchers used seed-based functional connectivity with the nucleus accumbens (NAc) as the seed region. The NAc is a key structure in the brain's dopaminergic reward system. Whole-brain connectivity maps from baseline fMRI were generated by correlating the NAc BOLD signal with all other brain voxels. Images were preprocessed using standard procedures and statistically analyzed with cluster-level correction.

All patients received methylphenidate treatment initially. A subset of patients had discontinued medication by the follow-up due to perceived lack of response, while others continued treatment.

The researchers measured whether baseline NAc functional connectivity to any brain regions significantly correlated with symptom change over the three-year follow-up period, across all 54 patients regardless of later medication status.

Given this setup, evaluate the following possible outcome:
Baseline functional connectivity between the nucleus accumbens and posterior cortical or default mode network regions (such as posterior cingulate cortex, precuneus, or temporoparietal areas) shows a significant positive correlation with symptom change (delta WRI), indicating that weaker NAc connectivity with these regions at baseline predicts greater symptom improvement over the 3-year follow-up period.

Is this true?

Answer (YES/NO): NO